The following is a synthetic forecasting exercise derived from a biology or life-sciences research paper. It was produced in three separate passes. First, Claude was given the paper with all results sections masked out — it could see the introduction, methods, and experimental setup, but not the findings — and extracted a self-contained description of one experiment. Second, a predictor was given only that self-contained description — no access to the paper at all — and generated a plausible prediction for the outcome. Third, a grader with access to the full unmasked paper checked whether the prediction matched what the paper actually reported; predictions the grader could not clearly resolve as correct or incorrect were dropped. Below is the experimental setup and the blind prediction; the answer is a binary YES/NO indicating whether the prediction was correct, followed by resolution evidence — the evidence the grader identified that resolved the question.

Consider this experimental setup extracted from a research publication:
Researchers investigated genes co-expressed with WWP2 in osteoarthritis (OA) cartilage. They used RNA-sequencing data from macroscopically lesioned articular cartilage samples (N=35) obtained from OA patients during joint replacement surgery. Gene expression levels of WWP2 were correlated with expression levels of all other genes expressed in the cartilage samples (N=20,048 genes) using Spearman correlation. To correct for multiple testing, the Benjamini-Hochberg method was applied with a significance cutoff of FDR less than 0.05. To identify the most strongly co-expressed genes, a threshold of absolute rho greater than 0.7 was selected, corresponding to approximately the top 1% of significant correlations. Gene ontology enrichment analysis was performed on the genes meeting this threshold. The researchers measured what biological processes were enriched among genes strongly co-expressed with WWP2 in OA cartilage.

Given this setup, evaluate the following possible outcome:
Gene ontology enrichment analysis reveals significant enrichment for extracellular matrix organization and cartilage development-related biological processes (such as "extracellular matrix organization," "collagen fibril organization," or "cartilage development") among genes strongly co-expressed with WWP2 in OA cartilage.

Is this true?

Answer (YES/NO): NO